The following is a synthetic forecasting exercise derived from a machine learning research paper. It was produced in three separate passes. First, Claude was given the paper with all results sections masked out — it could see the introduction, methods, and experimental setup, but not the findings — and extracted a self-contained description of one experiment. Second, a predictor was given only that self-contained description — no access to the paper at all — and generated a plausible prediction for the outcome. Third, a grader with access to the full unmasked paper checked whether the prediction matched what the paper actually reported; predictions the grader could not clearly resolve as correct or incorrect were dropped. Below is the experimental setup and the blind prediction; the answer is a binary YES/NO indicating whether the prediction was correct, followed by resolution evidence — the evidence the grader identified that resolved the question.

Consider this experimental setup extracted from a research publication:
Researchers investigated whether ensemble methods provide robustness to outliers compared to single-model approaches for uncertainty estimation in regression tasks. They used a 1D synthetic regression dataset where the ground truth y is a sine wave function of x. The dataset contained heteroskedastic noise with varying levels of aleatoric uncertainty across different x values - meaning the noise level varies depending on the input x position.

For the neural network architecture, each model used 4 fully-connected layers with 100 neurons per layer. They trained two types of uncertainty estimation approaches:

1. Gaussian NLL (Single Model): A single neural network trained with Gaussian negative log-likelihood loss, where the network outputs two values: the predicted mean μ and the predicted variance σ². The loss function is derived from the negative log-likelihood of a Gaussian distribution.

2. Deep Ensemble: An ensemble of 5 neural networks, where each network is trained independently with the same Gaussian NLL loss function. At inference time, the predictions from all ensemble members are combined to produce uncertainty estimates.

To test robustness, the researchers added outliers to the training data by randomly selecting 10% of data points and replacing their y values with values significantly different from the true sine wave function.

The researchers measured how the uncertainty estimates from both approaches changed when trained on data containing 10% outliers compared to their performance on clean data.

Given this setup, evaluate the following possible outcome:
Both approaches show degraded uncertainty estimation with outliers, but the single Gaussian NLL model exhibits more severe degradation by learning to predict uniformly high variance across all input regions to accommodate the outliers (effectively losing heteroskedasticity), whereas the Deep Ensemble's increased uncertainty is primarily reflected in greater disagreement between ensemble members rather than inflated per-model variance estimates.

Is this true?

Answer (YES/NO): NO